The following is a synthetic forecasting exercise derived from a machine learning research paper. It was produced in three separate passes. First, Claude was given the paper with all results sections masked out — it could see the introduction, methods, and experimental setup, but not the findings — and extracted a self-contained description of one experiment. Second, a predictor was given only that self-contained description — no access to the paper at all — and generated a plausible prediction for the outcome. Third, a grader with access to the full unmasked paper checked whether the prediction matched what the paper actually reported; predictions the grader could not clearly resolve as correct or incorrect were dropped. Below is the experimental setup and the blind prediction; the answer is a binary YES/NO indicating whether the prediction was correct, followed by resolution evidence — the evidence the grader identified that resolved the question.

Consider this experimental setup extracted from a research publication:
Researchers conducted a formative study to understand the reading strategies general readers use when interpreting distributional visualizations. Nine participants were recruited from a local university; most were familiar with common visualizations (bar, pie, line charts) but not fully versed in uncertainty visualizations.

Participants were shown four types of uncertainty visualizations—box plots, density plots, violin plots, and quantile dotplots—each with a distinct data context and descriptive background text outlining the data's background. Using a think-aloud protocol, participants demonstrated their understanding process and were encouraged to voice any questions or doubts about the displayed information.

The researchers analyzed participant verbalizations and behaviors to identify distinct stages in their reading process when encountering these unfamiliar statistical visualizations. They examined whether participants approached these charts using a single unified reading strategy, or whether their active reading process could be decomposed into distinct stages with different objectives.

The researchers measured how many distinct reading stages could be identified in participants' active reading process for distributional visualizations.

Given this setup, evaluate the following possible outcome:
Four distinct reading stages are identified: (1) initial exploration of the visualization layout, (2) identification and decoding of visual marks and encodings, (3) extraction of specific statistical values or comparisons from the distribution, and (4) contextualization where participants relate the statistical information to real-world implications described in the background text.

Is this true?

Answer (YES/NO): NO